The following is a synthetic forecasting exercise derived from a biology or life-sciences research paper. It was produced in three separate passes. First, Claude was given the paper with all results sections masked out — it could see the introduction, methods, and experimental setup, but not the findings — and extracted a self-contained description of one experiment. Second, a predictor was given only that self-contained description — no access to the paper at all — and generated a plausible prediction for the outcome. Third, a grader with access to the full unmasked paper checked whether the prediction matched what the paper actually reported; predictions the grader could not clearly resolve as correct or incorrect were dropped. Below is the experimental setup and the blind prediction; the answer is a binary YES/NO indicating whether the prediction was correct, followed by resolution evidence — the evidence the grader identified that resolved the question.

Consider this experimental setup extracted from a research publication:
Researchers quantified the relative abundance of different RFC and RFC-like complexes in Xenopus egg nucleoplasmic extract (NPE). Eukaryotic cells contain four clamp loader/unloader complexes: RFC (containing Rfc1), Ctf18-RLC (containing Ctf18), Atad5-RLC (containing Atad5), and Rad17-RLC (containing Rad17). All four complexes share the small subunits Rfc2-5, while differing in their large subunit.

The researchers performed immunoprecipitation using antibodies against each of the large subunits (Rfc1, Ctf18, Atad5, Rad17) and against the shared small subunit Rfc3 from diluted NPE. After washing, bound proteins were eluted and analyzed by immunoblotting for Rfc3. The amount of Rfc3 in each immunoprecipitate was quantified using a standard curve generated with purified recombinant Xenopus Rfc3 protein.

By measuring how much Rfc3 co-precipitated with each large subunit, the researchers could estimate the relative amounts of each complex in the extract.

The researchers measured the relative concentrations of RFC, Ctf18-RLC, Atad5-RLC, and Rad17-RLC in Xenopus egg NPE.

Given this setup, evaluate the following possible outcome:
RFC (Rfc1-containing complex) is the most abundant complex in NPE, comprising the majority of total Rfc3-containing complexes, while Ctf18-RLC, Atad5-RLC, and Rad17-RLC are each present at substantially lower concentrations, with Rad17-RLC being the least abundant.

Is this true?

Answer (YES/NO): NO